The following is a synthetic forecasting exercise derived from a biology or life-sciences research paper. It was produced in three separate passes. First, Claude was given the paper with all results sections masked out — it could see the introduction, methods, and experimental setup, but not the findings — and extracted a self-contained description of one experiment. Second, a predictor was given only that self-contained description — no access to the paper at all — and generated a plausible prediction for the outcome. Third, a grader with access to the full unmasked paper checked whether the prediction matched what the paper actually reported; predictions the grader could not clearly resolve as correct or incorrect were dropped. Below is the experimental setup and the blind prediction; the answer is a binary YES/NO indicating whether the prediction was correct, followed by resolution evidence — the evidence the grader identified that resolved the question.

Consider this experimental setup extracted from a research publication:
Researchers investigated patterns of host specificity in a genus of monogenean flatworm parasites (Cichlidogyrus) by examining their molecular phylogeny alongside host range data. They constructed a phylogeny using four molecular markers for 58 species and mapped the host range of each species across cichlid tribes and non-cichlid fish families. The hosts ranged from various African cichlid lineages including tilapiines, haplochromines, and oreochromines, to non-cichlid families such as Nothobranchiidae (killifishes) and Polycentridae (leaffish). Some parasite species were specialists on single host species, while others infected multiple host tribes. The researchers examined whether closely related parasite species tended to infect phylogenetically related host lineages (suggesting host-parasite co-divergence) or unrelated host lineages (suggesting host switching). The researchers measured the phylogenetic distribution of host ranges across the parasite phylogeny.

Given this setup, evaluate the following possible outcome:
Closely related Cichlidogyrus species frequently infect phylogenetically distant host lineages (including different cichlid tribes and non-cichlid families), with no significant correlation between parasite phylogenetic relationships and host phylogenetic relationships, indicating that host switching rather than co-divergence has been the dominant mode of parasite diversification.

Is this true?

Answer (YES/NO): NO